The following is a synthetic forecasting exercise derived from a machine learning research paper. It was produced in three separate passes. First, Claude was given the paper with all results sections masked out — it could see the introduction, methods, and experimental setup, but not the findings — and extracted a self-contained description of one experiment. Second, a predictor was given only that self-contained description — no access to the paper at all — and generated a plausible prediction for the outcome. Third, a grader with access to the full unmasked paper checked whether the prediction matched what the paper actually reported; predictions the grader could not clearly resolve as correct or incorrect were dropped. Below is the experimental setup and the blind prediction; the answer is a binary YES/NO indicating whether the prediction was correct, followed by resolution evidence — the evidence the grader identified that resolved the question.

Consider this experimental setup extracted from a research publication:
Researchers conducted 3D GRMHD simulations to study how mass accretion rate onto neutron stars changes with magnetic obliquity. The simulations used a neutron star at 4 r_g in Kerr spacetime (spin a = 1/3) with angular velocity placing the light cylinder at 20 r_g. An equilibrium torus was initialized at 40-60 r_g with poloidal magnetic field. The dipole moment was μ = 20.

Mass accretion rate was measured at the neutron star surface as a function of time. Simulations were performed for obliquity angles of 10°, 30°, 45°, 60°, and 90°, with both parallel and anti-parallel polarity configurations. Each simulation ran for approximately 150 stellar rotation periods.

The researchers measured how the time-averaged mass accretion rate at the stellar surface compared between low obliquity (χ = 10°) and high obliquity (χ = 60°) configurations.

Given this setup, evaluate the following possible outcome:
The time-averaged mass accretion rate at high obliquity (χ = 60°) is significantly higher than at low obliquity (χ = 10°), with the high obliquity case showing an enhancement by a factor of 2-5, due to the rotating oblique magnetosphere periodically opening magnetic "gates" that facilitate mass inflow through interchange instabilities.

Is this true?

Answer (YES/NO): NO